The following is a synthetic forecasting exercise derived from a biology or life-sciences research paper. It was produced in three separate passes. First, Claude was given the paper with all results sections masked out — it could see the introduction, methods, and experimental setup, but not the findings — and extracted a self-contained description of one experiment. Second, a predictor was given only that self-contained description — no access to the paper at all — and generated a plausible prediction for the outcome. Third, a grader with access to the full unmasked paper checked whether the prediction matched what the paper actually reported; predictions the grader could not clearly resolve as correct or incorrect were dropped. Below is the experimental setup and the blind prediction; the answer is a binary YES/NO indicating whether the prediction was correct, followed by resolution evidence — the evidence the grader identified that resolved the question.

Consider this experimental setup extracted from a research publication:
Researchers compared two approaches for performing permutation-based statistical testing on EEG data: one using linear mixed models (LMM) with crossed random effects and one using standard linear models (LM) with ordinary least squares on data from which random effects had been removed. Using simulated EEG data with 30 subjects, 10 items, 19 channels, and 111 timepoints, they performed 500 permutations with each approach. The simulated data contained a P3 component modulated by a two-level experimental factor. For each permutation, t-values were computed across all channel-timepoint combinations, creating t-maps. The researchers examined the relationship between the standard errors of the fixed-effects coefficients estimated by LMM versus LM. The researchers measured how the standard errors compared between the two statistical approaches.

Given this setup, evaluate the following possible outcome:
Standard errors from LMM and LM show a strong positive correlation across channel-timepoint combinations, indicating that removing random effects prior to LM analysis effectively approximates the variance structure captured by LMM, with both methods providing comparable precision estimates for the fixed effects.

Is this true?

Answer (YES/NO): YES